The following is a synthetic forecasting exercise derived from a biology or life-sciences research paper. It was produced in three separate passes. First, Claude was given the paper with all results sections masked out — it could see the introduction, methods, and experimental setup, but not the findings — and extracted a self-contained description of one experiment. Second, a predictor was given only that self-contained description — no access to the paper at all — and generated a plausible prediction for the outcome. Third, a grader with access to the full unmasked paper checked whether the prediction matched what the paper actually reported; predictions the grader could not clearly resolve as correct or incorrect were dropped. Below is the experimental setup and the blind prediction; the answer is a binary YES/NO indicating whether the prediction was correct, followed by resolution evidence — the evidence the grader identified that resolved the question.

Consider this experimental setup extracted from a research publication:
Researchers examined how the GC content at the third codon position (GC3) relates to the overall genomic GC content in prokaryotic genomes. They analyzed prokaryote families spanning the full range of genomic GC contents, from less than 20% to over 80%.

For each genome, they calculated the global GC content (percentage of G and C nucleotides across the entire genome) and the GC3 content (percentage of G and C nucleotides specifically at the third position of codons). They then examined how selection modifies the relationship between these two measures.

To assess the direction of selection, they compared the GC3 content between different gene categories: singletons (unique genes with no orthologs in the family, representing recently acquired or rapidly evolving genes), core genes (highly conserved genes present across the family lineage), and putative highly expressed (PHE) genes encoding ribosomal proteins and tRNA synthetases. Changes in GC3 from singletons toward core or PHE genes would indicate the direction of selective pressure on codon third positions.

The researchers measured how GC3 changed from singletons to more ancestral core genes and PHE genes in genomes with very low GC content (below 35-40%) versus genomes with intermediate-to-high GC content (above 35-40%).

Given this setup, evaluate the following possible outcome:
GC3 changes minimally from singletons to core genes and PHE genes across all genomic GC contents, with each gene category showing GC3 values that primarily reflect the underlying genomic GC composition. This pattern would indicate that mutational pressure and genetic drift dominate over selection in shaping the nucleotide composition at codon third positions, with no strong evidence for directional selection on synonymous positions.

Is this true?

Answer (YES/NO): NO